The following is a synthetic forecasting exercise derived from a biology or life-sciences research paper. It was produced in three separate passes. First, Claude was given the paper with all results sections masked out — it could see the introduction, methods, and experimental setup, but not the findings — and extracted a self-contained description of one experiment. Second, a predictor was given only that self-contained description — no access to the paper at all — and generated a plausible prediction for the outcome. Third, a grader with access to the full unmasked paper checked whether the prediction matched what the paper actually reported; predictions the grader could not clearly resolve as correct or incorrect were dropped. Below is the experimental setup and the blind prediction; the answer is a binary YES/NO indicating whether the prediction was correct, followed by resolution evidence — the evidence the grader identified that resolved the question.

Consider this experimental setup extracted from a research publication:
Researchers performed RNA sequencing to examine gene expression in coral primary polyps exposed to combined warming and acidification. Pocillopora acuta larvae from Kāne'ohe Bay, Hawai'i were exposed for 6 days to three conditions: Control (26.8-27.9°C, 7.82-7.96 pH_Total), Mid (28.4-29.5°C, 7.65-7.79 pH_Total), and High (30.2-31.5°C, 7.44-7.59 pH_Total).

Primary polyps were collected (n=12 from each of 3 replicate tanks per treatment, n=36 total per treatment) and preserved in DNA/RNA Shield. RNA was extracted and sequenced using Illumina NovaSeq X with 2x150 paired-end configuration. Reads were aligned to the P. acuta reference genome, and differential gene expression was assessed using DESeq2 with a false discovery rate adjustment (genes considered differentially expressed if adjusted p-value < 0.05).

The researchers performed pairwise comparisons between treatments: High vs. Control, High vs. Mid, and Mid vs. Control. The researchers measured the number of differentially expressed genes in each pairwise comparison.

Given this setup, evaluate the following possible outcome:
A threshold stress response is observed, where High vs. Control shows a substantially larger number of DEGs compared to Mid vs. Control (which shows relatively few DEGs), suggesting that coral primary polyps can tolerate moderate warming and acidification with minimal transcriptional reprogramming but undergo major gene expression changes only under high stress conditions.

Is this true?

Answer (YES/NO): YES